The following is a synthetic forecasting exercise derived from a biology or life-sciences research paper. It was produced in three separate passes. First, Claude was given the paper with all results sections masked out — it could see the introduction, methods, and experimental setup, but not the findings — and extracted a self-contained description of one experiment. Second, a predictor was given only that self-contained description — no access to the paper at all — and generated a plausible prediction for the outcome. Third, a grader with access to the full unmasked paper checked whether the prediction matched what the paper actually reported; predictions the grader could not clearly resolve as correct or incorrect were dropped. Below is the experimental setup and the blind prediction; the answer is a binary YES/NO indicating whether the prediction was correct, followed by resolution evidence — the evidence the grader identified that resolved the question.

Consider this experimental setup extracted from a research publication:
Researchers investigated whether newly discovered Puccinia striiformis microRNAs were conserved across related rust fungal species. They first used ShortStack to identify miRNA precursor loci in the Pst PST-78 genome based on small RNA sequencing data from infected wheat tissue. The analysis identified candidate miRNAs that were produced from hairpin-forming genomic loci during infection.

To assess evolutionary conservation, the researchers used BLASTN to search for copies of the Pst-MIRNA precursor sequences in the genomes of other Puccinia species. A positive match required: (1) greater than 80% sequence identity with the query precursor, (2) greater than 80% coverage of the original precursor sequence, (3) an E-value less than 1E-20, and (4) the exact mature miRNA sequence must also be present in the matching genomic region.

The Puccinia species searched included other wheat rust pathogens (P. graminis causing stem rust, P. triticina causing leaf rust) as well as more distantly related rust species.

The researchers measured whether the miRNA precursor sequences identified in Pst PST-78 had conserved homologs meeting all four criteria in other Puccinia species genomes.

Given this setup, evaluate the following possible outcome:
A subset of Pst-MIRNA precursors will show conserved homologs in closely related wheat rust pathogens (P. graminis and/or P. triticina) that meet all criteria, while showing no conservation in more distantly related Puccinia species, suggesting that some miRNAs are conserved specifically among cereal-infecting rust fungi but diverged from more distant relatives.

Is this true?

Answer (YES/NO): NO